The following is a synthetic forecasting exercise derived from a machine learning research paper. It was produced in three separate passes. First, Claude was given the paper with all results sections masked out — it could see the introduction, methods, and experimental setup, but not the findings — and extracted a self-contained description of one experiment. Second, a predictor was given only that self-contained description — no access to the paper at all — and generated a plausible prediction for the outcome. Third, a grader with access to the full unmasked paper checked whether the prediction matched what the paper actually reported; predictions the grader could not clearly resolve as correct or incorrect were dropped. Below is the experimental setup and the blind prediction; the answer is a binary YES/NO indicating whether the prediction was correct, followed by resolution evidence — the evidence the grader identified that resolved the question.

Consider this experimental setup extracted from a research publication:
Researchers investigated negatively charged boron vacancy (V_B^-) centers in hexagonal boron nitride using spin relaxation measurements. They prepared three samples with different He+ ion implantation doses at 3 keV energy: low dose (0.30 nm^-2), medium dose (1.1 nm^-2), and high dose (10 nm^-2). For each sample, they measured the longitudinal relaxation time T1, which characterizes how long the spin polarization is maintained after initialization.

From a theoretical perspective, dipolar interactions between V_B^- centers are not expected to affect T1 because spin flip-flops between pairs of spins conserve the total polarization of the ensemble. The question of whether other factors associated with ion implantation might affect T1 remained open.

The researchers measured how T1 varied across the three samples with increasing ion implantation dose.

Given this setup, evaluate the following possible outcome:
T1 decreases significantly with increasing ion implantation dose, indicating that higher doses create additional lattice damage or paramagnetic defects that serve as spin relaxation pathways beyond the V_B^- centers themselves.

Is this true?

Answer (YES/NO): YES